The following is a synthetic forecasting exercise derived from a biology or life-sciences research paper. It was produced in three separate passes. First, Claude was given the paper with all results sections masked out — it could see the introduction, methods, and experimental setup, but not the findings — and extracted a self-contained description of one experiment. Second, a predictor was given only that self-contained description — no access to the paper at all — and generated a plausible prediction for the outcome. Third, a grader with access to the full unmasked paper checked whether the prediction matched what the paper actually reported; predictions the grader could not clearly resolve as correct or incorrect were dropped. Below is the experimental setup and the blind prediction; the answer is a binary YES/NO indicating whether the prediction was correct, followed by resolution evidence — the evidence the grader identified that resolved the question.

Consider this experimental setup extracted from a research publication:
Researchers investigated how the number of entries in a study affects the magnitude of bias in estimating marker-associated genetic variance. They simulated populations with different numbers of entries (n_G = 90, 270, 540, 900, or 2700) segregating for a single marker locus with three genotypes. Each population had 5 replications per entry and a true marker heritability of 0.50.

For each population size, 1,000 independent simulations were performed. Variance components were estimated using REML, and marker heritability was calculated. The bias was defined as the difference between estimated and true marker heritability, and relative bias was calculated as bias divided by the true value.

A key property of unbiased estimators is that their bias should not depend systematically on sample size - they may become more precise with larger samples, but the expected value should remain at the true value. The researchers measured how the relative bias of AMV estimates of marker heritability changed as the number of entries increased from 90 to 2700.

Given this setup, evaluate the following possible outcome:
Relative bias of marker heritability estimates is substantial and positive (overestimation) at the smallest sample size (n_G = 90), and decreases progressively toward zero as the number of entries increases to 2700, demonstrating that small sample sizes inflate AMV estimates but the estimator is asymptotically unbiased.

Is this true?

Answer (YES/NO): NO